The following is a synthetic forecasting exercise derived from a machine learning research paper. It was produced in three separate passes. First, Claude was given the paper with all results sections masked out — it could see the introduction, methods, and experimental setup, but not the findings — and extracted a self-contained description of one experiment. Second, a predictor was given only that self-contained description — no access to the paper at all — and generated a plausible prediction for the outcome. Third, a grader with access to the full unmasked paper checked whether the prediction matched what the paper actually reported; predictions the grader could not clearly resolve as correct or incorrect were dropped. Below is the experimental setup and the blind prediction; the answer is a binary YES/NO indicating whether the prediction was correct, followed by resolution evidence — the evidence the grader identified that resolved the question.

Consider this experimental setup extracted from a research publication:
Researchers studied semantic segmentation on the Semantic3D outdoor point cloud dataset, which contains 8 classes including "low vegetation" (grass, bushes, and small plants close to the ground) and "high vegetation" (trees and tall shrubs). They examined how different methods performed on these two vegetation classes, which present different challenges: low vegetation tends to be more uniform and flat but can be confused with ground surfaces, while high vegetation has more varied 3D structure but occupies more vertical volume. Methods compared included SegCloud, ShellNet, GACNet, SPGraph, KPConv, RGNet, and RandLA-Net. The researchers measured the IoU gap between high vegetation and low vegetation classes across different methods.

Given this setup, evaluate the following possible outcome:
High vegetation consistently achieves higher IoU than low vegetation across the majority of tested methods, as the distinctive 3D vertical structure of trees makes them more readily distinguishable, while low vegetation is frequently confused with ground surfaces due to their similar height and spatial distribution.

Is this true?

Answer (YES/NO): YES